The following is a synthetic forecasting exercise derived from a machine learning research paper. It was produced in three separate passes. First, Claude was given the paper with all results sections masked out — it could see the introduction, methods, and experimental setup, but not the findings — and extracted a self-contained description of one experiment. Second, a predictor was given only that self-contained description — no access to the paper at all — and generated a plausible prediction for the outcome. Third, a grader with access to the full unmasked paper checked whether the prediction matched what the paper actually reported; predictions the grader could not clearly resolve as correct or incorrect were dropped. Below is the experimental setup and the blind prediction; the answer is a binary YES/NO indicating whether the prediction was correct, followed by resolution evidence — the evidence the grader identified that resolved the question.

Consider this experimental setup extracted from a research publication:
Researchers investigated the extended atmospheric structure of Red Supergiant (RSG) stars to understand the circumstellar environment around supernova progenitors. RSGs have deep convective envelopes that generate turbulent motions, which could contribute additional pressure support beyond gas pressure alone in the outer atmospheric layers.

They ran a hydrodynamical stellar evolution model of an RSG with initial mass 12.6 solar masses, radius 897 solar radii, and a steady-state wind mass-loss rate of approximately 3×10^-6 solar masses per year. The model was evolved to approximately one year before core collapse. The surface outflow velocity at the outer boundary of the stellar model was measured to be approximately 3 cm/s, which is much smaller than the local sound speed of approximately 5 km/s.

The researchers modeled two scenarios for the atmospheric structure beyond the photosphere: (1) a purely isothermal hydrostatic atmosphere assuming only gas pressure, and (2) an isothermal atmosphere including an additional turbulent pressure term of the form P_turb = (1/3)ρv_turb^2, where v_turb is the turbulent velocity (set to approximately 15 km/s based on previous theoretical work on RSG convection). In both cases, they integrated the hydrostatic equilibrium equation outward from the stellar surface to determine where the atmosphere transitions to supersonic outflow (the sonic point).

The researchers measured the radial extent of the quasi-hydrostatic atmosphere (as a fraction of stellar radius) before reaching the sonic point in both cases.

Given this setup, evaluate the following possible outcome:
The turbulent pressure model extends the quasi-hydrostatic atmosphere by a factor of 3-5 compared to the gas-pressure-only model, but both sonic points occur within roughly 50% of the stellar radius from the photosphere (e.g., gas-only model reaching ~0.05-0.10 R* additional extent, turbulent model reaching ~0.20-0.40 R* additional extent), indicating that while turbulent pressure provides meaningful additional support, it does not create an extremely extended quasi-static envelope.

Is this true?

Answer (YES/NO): NO